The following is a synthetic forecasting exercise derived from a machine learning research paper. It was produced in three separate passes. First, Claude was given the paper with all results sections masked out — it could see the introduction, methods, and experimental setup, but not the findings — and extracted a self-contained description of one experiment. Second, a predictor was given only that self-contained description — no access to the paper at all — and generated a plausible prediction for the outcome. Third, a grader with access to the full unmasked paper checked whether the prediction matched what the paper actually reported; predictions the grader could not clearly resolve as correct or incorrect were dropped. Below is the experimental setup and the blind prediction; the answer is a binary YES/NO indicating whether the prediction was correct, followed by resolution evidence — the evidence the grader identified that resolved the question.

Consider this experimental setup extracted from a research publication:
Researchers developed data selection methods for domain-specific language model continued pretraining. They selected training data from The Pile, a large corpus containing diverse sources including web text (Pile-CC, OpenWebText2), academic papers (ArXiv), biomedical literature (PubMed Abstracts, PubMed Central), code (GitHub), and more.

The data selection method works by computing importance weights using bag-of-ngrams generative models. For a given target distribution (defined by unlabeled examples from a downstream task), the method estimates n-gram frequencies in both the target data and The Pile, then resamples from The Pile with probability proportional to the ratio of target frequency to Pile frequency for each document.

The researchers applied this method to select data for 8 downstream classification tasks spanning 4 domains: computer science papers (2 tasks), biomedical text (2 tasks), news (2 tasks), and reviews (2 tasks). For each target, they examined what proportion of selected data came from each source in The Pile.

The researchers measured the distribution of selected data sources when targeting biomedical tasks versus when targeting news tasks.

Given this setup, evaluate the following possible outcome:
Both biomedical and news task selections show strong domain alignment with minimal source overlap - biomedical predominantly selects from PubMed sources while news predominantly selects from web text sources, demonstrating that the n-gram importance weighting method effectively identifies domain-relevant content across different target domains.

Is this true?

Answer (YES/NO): YES